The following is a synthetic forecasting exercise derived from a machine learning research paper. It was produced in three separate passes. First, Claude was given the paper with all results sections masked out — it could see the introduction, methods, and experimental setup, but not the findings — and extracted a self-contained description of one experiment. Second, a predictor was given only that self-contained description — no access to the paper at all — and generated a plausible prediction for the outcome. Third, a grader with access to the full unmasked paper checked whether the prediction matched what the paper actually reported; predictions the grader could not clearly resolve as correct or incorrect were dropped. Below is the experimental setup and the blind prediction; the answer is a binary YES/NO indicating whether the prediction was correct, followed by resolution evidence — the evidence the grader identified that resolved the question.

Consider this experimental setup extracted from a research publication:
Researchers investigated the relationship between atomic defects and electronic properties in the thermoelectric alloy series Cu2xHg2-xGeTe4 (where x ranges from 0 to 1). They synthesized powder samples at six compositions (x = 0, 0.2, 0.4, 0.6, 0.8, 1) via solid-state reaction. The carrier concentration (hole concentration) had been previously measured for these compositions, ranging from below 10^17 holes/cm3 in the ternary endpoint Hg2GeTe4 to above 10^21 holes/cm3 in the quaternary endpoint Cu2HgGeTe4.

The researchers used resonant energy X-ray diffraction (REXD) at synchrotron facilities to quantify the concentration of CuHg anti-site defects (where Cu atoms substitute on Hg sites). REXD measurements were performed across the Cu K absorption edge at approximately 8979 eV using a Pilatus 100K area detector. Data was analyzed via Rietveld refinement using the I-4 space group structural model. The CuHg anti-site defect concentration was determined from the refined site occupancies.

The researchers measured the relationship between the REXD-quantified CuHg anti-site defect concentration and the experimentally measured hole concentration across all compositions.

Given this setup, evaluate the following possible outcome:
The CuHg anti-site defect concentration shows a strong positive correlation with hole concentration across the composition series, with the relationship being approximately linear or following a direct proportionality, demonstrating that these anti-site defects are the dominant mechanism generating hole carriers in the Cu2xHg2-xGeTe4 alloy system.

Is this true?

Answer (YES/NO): YES